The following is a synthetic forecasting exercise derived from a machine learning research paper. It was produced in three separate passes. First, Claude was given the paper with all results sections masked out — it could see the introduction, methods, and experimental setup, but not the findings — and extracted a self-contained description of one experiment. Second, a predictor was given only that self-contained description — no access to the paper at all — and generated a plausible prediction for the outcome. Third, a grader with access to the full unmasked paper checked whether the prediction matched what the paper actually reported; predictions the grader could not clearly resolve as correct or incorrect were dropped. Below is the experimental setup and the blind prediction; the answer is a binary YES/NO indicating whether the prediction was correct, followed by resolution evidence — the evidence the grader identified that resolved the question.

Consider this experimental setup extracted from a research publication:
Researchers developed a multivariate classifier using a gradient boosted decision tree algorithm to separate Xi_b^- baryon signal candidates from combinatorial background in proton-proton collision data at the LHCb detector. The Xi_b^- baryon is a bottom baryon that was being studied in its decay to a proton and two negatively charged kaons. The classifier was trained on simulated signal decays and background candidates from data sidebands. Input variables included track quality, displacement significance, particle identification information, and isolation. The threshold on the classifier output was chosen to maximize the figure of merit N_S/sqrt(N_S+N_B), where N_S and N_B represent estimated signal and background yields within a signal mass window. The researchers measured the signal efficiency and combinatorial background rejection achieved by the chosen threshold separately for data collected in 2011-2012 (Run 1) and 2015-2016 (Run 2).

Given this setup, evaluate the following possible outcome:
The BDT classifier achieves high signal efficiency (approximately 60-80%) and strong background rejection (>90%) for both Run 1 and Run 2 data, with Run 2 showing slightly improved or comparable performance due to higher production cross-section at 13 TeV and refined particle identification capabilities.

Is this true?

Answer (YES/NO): NO